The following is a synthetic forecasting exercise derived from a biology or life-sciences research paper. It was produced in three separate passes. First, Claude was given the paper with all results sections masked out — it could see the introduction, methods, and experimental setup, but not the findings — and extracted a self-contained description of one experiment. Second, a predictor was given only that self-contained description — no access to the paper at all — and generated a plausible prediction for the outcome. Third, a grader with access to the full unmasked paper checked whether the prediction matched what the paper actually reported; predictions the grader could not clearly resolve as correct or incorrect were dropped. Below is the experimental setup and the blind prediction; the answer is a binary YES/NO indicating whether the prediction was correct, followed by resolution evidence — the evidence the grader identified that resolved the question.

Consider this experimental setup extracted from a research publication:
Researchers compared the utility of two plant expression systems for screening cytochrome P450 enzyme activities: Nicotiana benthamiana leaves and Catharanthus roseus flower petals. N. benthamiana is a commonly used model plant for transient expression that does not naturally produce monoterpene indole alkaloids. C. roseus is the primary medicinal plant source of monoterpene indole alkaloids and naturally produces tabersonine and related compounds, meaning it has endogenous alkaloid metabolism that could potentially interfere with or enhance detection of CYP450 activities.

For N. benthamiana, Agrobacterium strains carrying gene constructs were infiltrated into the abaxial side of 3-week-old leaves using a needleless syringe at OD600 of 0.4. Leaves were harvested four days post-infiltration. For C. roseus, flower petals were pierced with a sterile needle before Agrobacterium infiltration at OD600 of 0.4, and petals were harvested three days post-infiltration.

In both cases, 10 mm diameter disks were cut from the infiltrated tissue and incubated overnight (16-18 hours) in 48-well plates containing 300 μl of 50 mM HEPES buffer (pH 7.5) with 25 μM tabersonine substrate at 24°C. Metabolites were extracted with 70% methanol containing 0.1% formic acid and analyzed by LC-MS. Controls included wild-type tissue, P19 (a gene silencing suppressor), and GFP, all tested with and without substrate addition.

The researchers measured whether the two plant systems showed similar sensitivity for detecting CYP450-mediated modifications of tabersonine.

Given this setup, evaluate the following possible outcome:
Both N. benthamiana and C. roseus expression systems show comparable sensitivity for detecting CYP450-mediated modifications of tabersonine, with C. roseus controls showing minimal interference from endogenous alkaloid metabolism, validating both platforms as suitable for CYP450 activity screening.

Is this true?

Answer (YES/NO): NO